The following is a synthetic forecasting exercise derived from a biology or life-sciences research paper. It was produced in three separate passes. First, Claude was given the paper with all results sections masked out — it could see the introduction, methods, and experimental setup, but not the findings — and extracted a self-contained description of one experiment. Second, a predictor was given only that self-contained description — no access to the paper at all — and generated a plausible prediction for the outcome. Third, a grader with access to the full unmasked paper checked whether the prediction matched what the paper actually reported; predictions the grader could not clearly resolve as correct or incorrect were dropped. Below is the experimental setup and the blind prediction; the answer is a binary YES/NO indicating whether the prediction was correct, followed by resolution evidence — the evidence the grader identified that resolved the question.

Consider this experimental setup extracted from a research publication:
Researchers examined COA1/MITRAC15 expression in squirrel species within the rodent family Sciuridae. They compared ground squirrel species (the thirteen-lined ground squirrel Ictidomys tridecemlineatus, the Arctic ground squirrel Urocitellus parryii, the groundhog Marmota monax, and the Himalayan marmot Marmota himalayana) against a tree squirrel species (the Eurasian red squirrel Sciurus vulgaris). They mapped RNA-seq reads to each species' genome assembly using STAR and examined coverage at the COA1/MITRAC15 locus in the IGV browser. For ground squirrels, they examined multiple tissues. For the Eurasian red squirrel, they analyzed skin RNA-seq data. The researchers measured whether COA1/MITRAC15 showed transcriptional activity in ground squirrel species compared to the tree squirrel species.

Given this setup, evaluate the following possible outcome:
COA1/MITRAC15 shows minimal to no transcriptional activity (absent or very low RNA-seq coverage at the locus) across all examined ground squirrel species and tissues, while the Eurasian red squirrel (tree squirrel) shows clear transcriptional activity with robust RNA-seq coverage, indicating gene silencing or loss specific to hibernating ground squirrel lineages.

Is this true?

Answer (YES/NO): YES